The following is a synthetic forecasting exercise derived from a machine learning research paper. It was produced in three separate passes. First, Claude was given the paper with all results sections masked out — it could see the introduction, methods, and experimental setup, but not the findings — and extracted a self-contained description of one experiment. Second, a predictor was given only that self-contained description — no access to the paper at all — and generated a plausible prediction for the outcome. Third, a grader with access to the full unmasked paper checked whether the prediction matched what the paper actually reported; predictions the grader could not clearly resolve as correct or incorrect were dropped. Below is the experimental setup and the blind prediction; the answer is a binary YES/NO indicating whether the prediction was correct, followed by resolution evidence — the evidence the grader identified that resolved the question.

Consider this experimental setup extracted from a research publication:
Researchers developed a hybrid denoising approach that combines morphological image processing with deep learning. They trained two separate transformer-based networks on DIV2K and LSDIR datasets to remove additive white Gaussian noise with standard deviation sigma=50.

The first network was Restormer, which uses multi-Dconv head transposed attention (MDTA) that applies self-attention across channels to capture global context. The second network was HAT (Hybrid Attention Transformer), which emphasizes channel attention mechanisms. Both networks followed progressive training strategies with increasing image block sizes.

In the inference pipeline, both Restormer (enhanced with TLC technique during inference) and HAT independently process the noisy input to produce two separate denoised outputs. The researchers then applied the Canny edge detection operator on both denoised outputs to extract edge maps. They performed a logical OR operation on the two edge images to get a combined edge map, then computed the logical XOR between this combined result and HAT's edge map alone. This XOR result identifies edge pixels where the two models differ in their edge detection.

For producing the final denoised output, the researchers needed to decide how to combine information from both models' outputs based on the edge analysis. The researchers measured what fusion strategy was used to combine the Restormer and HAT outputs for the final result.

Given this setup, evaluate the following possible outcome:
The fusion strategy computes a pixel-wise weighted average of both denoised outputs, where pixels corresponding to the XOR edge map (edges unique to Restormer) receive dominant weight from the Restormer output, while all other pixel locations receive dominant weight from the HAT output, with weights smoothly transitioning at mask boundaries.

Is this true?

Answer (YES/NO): NO